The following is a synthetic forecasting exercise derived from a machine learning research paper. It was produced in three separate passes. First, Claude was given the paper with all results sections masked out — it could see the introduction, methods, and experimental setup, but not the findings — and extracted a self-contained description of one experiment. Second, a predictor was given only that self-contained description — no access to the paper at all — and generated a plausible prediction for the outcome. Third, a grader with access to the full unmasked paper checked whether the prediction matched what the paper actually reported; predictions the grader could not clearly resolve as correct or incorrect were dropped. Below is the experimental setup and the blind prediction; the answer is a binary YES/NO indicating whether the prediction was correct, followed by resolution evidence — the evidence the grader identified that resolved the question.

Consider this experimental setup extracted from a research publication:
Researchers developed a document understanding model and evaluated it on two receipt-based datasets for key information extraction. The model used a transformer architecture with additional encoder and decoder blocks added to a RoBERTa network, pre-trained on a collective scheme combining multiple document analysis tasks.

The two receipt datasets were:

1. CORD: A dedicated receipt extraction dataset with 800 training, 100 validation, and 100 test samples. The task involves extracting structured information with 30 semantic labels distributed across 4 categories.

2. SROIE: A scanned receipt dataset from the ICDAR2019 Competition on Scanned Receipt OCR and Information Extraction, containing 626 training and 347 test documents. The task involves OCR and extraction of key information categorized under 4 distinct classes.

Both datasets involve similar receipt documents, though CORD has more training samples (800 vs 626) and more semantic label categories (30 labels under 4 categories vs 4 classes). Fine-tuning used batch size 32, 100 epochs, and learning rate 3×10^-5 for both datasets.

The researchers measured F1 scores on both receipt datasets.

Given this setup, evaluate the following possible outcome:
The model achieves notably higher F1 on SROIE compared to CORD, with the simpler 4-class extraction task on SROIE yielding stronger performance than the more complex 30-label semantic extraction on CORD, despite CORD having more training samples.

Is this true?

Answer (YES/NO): NO